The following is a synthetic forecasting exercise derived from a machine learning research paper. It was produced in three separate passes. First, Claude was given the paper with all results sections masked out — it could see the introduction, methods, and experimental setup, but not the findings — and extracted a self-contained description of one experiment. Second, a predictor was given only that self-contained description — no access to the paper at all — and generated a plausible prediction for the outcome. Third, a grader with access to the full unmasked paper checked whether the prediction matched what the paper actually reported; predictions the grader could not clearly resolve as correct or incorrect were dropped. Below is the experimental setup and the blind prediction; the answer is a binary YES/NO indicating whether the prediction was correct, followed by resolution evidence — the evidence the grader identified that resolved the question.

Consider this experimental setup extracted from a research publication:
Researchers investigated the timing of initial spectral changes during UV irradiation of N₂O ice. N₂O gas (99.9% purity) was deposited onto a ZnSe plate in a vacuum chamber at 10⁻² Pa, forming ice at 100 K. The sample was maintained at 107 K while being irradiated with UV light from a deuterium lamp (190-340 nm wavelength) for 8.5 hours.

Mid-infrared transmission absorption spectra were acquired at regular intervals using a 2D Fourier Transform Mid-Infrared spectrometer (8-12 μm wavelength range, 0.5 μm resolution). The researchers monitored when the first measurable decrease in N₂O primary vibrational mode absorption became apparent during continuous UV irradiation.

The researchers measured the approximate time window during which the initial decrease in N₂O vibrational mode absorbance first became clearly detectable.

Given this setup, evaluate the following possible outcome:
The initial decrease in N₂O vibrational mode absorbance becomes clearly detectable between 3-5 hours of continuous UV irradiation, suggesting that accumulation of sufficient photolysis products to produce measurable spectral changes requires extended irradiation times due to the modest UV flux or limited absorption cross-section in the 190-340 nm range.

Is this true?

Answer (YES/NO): NO